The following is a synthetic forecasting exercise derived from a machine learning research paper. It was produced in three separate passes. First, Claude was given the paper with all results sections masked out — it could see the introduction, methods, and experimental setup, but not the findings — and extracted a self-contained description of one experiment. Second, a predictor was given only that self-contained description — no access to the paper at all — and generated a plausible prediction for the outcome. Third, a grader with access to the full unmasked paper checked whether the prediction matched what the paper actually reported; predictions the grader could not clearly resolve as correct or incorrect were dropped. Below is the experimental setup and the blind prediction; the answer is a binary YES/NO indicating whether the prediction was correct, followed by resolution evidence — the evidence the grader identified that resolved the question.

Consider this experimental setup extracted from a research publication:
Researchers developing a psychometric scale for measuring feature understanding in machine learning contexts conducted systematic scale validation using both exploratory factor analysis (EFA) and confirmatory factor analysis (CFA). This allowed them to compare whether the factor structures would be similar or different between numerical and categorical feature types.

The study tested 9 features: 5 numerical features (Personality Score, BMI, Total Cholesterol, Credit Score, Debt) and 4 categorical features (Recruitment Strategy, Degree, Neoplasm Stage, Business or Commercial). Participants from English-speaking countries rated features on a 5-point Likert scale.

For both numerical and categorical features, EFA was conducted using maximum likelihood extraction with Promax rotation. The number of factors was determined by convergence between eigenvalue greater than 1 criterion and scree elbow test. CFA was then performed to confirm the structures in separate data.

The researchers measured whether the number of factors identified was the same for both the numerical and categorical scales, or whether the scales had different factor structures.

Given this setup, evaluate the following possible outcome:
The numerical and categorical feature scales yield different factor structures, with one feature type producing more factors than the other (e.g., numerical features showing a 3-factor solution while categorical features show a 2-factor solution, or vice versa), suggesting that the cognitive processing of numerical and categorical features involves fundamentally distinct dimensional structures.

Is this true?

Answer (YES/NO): NO